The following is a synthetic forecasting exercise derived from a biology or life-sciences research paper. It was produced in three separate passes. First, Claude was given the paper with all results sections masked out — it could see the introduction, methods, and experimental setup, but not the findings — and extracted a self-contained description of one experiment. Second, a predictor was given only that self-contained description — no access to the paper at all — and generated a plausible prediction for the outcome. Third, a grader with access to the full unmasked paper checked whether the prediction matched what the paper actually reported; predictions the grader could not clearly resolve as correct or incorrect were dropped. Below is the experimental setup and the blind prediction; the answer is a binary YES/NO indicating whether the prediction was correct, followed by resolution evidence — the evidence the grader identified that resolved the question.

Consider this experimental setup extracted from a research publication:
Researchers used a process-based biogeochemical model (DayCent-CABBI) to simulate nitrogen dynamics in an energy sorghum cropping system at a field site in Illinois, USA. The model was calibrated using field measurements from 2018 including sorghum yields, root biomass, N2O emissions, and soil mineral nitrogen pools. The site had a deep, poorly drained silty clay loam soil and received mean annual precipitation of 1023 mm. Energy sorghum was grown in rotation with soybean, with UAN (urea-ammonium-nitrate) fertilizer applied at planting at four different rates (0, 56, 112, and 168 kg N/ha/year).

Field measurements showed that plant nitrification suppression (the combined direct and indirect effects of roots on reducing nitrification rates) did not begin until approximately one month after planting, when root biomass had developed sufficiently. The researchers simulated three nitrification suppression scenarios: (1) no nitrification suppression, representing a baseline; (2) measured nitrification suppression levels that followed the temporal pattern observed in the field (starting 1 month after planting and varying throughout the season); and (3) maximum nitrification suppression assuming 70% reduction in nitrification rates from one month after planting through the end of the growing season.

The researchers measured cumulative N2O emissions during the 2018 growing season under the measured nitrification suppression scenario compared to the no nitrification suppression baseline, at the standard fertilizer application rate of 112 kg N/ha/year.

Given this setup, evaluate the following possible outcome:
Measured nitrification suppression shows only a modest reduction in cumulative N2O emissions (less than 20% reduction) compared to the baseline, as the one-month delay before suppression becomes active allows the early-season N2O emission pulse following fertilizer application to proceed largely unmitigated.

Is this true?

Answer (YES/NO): YES